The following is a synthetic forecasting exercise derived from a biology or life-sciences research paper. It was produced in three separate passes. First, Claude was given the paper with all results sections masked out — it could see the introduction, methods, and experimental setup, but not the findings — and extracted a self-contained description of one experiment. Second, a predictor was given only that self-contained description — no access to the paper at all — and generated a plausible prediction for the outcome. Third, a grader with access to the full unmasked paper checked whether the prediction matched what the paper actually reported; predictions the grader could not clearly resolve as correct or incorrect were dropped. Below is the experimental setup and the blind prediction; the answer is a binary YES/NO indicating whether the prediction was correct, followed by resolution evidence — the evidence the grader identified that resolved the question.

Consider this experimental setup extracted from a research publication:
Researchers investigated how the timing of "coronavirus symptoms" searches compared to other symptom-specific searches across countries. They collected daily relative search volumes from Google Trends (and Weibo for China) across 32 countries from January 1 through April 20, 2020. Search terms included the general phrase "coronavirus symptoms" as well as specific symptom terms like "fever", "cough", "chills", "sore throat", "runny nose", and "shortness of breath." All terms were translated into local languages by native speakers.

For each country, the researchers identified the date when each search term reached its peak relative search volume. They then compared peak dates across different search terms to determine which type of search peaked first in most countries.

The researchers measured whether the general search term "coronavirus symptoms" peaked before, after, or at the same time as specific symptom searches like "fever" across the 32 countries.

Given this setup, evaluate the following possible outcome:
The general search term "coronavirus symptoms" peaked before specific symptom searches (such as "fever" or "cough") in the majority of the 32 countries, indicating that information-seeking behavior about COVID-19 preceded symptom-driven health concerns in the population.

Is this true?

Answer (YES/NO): YES